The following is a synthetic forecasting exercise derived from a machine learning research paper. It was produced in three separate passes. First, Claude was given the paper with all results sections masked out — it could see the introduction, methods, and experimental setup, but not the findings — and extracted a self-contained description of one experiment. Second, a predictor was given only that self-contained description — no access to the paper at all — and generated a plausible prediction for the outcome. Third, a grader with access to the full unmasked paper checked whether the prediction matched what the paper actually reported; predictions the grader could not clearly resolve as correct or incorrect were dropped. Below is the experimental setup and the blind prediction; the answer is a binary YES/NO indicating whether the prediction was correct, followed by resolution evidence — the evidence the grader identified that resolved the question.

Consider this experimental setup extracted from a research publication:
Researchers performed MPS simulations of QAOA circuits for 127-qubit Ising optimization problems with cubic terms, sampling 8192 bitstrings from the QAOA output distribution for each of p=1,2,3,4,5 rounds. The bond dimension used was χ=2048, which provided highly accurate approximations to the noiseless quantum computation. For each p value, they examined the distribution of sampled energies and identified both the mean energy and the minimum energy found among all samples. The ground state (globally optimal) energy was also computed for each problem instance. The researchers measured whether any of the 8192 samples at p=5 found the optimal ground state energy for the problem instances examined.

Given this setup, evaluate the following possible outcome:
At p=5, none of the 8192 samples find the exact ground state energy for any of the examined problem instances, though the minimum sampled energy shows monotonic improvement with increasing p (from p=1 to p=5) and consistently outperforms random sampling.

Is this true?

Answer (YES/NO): YES